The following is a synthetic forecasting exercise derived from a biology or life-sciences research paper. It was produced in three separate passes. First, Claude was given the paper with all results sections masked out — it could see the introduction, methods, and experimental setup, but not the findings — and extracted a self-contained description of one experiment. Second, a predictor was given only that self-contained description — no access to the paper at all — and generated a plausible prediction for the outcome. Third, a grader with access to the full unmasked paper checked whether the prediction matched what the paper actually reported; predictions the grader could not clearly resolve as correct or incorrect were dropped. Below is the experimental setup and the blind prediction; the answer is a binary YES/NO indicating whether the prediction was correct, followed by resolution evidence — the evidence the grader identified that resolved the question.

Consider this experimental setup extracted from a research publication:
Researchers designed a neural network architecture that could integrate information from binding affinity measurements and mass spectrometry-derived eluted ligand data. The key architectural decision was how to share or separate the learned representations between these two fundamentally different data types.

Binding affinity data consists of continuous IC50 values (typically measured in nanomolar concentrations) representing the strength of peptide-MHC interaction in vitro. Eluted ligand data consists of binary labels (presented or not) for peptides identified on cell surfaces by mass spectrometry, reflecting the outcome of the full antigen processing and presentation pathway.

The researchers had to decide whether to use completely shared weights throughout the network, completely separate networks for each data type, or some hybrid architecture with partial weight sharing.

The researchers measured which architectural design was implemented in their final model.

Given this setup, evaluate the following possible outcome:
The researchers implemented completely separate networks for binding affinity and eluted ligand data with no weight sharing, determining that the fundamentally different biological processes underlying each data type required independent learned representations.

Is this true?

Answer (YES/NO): NO